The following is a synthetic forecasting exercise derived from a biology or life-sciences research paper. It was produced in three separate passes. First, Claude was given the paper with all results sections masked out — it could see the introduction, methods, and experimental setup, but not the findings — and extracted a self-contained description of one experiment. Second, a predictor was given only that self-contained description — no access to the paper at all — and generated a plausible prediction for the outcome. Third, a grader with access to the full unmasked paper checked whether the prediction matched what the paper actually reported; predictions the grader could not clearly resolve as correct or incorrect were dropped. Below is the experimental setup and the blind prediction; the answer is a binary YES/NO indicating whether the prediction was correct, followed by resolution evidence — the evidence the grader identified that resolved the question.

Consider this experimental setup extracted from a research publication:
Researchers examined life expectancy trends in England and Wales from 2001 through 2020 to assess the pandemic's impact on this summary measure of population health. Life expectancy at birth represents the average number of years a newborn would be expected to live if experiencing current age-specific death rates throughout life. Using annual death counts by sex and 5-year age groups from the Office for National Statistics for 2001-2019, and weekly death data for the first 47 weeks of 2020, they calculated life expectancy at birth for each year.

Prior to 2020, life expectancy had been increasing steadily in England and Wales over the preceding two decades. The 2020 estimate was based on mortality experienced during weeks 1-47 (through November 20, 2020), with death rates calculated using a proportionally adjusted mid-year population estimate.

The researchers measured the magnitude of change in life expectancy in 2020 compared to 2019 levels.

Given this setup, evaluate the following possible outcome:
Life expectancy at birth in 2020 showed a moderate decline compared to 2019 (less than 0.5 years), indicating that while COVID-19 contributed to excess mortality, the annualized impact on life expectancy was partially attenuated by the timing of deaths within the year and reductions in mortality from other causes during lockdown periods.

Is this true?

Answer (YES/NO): NO